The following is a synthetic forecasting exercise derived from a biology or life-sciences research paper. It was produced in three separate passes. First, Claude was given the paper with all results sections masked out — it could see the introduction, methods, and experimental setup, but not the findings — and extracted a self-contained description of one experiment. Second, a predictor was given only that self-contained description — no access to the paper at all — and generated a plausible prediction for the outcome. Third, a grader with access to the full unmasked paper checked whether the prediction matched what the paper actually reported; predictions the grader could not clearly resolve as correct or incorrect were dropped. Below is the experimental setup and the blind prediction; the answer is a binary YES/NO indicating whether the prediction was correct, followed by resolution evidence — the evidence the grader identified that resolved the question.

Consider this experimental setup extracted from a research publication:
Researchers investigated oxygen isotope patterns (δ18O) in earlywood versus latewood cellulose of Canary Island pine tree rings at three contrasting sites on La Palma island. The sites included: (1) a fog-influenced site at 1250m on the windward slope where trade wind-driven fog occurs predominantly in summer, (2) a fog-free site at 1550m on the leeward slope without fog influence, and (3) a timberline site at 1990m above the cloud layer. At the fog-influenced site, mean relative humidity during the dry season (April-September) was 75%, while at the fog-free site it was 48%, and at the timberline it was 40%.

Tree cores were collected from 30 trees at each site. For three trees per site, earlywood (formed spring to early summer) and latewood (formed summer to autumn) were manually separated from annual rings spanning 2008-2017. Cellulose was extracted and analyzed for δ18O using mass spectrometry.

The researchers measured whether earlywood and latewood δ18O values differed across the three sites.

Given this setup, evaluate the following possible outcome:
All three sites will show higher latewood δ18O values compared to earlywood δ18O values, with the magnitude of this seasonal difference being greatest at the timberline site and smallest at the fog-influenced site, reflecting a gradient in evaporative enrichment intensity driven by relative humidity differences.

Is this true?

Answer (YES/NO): NO